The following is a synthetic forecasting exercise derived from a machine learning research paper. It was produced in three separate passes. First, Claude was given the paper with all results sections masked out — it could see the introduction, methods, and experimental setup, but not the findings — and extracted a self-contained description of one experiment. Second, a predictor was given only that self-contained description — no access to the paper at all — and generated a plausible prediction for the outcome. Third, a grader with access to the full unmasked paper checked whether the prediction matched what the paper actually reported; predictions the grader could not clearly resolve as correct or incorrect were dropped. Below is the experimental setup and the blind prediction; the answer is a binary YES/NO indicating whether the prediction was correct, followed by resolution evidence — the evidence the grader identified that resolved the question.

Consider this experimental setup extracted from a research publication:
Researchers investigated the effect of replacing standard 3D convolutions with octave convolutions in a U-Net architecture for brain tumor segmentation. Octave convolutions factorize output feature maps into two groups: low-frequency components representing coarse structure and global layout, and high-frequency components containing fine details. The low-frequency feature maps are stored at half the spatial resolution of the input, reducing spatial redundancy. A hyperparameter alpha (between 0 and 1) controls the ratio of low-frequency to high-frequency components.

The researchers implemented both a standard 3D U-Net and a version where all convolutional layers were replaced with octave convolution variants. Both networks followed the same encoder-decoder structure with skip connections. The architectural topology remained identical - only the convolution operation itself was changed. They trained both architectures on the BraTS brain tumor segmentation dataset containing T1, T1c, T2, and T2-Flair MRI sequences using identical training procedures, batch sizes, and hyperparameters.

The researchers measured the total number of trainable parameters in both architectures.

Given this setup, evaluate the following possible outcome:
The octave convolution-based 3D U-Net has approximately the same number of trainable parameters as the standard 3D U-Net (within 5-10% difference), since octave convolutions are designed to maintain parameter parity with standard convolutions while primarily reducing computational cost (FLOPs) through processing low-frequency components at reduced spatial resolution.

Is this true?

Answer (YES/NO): NO